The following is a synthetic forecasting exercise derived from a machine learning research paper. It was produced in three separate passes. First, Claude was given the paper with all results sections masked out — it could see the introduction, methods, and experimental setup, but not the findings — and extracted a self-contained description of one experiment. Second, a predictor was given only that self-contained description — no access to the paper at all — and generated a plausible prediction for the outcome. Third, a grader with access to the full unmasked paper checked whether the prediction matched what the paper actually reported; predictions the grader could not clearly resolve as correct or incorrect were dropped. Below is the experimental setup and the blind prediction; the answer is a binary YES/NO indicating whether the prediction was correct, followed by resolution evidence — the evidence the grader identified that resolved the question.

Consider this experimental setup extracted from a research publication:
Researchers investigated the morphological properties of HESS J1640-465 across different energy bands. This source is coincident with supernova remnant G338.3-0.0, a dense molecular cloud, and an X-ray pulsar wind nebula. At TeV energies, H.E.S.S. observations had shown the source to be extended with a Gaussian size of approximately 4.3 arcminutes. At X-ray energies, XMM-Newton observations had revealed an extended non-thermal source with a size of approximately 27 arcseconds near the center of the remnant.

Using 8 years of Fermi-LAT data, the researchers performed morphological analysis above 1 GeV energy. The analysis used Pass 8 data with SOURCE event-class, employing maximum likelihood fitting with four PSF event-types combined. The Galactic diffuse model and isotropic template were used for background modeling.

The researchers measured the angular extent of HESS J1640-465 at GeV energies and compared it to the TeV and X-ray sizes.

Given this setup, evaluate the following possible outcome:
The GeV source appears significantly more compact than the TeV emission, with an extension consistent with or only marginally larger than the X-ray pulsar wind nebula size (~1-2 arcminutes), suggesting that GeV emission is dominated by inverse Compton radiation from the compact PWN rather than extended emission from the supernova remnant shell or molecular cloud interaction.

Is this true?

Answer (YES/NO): NO